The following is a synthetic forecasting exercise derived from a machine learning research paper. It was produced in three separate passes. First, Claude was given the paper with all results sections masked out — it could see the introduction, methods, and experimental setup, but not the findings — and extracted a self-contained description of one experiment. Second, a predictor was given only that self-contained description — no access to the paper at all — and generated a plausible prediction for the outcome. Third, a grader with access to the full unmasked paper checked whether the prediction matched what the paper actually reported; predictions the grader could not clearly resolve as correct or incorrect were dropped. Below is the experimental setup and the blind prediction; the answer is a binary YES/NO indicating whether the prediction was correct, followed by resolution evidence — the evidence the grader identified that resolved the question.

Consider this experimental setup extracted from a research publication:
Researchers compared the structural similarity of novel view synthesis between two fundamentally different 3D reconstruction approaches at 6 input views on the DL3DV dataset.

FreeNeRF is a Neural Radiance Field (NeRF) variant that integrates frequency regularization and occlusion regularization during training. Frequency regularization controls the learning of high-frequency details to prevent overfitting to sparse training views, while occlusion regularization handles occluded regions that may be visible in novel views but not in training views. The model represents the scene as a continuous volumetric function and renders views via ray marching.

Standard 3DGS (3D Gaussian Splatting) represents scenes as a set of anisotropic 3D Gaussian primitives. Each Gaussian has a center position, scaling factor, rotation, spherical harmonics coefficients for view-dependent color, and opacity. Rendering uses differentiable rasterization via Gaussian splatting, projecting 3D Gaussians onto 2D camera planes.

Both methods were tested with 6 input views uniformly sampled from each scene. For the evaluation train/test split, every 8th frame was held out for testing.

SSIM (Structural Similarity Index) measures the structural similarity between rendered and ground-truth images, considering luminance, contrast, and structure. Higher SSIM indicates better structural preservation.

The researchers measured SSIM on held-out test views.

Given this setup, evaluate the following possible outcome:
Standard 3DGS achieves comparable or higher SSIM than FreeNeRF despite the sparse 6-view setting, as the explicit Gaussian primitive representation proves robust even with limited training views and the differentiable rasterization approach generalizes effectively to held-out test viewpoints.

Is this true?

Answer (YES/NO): YES